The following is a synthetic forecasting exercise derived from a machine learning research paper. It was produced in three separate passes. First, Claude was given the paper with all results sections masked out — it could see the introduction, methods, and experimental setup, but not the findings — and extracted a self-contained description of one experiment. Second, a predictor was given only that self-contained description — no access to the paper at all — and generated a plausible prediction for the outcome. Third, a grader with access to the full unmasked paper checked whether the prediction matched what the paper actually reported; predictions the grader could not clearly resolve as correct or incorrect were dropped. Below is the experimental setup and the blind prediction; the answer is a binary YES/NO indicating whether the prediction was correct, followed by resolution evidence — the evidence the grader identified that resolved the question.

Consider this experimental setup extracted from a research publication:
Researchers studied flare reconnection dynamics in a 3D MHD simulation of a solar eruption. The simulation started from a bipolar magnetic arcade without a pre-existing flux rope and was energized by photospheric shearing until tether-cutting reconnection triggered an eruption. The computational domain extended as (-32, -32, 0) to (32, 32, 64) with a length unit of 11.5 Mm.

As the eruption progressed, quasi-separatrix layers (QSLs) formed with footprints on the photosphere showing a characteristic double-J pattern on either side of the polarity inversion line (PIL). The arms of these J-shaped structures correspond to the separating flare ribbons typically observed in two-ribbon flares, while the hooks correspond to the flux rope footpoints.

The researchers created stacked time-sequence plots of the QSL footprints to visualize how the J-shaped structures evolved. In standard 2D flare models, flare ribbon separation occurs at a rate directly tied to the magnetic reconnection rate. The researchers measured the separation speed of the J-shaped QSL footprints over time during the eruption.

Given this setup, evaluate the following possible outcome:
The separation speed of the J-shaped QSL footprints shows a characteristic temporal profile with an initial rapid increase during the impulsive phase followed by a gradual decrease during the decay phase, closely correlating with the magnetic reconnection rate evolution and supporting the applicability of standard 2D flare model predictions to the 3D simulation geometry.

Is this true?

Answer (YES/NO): YES